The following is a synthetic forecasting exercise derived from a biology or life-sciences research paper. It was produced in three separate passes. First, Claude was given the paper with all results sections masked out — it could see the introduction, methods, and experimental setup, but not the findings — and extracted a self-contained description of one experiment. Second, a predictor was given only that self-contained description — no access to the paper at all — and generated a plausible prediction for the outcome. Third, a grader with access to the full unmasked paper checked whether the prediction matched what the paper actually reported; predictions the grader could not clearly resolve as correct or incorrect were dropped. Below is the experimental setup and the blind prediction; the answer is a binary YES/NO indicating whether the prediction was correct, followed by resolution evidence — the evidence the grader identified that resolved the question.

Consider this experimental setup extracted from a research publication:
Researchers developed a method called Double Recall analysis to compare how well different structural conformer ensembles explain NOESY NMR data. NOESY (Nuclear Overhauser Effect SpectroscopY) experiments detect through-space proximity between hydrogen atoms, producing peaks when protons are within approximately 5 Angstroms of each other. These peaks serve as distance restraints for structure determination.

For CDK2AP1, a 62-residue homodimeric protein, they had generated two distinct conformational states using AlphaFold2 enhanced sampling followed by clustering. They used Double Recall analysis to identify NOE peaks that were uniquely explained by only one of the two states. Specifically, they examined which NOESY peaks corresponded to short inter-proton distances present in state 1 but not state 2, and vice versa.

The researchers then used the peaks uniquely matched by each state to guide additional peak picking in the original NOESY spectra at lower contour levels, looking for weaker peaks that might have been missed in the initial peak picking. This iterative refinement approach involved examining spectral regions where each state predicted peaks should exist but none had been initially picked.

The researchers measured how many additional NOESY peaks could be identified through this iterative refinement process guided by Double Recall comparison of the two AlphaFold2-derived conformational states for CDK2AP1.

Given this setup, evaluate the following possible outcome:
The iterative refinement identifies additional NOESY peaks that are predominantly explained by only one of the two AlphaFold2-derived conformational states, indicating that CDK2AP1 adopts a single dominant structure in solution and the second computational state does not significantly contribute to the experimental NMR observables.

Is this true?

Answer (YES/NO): NO